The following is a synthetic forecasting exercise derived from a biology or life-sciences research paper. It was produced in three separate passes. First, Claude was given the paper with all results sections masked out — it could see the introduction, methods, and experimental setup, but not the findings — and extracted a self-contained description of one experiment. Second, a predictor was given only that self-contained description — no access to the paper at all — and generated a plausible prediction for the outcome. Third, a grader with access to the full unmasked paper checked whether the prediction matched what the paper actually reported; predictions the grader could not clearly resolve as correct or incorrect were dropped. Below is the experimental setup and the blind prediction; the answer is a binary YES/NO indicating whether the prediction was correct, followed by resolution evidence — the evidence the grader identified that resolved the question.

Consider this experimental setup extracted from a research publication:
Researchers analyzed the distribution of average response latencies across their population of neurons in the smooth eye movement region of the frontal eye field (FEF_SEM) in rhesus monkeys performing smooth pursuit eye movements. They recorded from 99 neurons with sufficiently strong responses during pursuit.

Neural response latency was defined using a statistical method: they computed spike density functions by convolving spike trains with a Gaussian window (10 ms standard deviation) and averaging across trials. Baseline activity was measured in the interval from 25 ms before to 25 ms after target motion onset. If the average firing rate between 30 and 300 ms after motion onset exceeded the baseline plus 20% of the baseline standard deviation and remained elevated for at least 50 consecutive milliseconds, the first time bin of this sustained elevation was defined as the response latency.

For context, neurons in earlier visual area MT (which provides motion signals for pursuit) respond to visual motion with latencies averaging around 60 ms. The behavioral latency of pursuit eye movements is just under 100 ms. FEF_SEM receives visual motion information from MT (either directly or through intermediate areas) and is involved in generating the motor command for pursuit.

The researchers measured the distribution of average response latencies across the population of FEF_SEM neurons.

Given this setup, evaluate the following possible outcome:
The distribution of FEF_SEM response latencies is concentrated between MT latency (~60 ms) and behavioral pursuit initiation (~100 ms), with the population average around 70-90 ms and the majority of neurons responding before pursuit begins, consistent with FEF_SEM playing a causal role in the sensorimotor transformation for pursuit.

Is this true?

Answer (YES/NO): YES